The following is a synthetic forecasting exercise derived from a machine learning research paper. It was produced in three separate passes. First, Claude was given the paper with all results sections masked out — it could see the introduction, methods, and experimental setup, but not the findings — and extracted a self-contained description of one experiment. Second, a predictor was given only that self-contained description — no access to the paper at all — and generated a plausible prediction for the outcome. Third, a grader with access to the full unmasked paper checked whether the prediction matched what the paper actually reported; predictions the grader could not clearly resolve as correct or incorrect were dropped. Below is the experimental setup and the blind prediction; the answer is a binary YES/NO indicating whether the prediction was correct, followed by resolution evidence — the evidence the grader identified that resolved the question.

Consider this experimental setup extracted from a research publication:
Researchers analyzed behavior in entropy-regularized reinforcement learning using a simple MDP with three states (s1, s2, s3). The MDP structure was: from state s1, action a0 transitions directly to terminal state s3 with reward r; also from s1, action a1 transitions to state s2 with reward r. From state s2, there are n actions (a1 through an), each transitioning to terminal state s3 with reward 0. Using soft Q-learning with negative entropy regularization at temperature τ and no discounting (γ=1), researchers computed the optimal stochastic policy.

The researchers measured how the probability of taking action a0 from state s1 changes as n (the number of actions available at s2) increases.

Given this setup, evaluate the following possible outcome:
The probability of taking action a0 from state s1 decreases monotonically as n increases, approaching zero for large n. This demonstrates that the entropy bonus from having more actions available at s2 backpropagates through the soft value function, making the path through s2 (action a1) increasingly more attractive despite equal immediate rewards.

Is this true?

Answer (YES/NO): YES